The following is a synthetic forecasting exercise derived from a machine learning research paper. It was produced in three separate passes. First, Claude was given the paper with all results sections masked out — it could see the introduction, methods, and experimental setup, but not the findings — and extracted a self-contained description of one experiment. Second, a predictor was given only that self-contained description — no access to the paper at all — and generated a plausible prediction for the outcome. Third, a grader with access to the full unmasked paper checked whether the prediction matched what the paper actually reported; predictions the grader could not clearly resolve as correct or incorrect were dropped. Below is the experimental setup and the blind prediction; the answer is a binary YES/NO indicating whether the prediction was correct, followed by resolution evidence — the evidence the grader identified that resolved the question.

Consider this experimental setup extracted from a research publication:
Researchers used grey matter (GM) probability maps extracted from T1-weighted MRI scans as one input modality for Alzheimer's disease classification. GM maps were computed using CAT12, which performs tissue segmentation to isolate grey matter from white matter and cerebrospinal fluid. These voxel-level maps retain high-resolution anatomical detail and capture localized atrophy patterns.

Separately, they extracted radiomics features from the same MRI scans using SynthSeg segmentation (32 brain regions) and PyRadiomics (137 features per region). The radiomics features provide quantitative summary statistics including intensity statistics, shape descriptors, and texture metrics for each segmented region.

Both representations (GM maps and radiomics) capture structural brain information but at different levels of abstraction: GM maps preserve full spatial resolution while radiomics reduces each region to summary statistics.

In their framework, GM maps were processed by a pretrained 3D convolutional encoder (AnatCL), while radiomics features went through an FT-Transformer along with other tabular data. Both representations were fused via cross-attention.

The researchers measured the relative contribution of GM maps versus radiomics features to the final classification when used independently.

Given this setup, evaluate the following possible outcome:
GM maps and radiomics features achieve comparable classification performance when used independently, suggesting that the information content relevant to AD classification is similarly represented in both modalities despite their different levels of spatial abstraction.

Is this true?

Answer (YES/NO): YES